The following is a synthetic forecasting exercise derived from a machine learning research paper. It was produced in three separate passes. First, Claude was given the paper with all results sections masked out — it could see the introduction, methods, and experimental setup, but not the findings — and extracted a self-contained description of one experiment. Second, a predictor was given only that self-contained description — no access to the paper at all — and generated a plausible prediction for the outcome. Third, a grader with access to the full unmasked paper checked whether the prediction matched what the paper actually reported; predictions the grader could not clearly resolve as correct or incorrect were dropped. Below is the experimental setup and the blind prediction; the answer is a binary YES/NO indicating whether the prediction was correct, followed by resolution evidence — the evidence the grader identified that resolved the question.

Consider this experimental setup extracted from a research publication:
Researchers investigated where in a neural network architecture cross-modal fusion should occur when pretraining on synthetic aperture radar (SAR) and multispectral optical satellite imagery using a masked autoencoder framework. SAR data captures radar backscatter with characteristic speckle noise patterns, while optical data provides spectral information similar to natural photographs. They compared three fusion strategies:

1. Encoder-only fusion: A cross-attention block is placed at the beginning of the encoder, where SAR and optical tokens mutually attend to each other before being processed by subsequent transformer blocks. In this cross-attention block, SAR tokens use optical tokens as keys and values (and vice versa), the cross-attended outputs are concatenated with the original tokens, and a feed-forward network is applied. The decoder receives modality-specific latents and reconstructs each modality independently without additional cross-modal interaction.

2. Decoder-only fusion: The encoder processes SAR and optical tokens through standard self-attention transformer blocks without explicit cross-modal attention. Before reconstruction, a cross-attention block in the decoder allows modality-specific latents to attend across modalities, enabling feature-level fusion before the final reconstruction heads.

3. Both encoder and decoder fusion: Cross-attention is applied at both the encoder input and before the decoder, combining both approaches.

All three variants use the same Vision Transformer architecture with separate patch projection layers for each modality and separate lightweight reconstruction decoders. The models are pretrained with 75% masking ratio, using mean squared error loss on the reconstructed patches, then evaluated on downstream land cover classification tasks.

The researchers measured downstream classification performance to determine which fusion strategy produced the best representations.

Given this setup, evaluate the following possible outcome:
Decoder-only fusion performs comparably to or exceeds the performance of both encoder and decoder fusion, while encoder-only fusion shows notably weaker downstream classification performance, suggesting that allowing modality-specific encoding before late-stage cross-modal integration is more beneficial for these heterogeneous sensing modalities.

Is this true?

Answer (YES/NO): NO